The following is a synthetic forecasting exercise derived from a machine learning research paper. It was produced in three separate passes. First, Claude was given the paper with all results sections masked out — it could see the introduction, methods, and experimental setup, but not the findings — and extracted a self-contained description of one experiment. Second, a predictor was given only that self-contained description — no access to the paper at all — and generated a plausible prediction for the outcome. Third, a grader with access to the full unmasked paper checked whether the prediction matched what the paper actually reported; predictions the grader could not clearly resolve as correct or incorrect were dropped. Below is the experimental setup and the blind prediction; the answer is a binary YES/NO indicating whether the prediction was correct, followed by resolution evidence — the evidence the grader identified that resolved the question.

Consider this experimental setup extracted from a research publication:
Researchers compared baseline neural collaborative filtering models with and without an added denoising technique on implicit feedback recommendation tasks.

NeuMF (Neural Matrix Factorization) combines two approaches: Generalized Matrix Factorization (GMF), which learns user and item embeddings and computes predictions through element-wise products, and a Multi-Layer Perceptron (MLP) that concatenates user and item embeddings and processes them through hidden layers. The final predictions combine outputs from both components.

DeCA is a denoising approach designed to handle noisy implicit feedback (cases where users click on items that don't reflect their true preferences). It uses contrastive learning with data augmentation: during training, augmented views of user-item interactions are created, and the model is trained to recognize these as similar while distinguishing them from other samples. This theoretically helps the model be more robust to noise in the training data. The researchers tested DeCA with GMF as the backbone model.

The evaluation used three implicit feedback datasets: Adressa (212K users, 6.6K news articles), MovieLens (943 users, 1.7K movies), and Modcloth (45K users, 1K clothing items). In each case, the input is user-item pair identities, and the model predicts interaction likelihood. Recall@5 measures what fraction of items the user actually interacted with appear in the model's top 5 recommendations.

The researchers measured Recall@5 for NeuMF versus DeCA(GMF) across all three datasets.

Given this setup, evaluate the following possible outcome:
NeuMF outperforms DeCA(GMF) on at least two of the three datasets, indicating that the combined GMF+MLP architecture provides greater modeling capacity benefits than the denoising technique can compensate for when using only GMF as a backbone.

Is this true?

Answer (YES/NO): YES